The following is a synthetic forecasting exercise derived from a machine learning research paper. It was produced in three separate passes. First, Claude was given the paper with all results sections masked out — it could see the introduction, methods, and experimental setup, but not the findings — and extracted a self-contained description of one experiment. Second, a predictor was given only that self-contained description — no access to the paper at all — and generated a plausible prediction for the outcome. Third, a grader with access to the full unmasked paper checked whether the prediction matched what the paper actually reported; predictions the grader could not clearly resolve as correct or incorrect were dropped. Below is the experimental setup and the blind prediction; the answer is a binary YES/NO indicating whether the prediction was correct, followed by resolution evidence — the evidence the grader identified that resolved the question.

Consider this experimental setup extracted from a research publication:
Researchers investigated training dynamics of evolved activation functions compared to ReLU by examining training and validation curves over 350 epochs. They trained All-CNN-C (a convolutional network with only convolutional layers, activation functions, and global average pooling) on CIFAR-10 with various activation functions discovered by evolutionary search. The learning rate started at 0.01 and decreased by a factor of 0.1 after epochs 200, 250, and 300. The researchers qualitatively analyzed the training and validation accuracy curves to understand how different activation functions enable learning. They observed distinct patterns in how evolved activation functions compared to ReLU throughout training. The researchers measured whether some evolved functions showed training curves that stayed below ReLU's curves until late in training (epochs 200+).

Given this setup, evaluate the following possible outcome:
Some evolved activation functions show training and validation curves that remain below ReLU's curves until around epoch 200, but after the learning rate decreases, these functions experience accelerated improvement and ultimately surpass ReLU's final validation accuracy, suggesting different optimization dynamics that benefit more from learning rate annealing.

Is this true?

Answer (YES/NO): YES